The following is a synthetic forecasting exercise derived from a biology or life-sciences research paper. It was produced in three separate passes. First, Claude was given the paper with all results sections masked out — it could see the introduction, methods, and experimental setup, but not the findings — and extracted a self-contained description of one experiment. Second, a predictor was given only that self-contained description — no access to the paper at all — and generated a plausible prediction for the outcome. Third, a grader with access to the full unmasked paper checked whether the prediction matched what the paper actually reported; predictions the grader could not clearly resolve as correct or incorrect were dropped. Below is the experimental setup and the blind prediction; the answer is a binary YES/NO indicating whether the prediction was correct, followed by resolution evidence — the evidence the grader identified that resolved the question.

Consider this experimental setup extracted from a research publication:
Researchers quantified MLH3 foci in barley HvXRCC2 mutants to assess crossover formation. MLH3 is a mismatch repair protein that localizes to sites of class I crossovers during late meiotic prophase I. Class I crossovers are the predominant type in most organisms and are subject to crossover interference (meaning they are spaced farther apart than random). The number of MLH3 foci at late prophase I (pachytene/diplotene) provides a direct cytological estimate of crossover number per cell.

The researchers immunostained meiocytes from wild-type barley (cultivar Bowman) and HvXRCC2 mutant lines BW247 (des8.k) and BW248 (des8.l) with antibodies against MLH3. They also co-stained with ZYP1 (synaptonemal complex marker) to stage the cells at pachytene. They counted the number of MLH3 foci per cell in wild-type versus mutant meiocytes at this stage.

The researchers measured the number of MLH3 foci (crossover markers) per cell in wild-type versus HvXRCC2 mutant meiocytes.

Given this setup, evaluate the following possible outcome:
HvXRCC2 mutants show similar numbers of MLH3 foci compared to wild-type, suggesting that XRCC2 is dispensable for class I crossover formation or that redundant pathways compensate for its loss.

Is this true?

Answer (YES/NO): NO